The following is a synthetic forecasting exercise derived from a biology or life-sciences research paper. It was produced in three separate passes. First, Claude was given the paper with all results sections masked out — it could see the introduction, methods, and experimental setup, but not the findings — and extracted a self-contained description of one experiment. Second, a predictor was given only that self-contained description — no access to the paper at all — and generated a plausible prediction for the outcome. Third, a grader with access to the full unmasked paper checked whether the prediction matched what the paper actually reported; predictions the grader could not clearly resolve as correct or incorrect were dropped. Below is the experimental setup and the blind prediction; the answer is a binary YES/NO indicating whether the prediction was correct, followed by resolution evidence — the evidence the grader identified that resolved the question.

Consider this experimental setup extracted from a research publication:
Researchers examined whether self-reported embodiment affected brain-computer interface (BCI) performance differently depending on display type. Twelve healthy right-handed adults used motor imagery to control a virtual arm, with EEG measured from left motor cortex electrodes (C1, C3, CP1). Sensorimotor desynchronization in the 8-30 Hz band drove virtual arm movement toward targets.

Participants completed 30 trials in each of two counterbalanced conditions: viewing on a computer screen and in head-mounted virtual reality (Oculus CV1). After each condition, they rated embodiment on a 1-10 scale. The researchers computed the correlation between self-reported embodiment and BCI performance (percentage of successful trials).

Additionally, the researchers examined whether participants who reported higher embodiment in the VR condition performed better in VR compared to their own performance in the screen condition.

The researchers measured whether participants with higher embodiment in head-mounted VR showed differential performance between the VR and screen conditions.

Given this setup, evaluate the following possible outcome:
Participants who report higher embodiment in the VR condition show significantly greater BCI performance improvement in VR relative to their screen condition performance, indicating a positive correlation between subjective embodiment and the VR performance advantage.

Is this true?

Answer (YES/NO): YES